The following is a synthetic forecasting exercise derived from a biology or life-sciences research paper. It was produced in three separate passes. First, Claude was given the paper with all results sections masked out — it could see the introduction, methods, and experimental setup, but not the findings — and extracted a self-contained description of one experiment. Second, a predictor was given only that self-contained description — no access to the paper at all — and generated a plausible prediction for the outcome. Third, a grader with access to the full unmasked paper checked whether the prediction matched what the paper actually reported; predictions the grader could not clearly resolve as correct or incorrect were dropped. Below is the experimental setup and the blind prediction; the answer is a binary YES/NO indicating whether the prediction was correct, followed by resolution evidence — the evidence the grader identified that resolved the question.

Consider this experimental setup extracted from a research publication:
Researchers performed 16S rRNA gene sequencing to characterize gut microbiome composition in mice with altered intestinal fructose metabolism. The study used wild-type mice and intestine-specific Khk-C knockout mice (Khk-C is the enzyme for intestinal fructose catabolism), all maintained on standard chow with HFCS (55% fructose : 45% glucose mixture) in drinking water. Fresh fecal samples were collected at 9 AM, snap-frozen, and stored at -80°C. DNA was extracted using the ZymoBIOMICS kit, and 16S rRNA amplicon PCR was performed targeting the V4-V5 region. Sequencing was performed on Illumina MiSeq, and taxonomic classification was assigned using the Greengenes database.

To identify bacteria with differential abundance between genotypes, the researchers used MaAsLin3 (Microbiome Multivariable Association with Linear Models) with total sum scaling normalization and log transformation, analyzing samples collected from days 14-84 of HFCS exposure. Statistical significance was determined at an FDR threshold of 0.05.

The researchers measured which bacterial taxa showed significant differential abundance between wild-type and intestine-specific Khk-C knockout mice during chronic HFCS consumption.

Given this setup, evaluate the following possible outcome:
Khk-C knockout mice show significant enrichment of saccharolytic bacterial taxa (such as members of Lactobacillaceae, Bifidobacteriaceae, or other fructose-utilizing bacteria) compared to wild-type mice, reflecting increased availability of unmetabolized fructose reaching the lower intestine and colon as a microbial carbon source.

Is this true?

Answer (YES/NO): NO